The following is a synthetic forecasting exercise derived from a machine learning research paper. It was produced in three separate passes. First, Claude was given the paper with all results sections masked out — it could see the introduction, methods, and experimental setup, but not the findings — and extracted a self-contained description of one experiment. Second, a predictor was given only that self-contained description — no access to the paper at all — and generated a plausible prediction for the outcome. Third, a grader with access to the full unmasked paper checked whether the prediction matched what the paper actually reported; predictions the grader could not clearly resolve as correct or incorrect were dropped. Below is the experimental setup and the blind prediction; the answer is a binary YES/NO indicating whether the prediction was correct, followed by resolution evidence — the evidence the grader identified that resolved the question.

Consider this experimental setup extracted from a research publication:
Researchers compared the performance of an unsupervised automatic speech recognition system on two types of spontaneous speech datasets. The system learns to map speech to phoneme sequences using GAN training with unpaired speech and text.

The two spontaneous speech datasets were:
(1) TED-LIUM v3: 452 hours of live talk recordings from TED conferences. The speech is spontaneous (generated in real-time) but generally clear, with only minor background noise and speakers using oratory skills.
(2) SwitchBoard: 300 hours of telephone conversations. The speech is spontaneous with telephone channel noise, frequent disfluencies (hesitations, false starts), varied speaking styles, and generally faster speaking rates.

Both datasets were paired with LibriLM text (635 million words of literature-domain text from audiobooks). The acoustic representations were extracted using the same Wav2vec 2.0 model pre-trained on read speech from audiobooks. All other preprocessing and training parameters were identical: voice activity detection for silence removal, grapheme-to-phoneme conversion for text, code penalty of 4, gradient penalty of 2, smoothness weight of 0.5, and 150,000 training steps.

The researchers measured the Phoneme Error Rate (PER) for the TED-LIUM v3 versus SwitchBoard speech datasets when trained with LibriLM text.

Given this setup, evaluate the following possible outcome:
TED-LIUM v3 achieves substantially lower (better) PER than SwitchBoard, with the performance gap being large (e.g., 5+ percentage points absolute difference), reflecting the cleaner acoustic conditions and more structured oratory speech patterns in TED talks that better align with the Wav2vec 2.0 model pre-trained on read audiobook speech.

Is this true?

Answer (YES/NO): YES